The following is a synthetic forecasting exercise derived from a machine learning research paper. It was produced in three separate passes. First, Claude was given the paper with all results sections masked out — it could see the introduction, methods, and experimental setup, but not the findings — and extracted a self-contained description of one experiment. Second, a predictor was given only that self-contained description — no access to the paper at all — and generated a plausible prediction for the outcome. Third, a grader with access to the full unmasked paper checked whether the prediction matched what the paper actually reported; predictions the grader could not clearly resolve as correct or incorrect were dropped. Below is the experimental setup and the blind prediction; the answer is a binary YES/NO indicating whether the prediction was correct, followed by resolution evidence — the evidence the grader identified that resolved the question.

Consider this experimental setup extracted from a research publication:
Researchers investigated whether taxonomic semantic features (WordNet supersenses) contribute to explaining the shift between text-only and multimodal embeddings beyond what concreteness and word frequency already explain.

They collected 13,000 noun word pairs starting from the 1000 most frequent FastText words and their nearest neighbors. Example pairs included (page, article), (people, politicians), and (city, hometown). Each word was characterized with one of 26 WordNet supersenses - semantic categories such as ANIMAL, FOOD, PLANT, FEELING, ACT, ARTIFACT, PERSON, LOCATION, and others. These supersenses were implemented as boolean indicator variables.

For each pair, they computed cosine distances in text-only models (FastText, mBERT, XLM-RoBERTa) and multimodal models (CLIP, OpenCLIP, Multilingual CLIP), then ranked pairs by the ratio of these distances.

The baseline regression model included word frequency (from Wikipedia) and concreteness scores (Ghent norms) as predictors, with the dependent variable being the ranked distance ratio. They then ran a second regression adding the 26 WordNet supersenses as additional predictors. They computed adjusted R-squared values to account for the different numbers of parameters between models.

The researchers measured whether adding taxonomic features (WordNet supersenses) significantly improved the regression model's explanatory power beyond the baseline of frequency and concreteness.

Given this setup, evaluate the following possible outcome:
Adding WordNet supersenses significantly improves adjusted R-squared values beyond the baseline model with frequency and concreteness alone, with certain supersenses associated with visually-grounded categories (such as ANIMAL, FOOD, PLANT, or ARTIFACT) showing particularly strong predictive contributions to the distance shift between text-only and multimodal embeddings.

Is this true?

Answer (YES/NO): NO